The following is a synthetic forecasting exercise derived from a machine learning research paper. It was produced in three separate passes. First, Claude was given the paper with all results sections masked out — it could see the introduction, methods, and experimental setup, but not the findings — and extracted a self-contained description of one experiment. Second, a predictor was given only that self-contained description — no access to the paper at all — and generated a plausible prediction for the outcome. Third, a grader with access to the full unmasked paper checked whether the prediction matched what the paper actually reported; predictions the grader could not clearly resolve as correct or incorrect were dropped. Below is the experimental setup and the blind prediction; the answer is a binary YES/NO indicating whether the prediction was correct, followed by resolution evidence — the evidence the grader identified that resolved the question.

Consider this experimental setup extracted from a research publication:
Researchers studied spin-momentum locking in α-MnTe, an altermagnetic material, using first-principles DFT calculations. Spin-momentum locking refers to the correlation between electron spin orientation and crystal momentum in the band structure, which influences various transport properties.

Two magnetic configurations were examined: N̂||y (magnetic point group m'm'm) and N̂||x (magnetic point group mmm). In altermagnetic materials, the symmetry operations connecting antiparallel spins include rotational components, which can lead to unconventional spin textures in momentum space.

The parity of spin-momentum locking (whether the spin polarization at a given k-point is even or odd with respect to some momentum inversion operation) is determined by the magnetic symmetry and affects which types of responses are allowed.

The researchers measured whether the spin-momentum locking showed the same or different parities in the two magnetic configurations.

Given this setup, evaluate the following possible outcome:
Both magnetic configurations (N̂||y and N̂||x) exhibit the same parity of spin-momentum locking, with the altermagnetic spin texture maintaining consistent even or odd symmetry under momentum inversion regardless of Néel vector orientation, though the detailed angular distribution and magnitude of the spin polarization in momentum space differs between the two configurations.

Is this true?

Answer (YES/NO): NO